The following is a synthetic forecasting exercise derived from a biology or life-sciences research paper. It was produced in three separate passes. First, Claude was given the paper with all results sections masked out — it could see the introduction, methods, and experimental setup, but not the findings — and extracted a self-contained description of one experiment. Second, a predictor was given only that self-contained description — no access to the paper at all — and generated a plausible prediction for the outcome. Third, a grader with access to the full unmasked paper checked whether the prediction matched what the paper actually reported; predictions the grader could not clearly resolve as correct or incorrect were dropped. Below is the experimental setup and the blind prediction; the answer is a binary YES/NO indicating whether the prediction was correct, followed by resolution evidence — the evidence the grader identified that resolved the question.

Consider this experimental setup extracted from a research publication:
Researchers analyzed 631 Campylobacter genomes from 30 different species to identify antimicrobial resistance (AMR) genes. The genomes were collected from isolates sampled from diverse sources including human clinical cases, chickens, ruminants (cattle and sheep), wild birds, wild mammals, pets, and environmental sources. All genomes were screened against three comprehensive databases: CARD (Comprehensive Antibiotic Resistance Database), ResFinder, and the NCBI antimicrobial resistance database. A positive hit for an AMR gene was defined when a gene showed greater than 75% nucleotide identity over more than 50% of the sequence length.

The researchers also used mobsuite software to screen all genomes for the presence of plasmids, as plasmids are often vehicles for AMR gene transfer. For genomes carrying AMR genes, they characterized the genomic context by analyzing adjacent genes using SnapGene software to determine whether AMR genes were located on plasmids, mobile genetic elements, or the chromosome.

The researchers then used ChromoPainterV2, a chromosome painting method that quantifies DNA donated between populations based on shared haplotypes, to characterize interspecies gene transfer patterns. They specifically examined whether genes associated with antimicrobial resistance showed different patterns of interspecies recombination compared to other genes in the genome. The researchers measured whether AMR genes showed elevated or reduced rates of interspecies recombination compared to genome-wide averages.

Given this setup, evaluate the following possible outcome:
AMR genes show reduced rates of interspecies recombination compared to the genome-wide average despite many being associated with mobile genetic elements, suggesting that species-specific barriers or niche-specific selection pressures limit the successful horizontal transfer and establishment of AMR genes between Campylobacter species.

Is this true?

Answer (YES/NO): NO